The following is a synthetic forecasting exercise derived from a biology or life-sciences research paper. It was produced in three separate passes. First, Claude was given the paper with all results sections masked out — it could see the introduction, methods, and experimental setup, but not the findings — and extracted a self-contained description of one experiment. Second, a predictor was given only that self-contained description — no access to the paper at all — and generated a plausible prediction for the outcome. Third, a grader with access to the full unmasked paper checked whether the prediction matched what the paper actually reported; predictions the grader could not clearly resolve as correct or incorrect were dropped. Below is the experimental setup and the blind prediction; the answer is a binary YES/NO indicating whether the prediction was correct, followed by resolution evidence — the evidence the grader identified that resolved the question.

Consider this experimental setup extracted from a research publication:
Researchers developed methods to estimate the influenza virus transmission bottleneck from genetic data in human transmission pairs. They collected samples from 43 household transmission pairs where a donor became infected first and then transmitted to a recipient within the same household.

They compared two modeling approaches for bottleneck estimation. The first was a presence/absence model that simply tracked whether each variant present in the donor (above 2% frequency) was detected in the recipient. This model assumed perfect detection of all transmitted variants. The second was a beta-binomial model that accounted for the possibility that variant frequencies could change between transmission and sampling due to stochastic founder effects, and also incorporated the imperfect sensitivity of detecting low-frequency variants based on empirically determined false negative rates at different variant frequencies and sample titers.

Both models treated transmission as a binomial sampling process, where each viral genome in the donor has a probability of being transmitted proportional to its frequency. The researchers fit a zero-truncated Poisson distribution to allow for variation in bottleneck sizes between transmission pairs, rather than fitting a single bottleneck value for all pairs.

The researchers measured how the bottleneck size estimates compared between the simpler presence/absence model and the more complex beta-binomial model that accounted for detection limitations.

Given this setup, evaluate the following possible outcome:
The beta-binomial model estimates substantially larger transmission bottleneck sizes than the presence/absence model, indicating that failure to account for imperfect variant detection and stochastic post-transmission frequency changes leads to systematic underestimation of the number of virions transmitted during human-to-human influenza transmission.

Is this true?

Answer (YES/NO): NO